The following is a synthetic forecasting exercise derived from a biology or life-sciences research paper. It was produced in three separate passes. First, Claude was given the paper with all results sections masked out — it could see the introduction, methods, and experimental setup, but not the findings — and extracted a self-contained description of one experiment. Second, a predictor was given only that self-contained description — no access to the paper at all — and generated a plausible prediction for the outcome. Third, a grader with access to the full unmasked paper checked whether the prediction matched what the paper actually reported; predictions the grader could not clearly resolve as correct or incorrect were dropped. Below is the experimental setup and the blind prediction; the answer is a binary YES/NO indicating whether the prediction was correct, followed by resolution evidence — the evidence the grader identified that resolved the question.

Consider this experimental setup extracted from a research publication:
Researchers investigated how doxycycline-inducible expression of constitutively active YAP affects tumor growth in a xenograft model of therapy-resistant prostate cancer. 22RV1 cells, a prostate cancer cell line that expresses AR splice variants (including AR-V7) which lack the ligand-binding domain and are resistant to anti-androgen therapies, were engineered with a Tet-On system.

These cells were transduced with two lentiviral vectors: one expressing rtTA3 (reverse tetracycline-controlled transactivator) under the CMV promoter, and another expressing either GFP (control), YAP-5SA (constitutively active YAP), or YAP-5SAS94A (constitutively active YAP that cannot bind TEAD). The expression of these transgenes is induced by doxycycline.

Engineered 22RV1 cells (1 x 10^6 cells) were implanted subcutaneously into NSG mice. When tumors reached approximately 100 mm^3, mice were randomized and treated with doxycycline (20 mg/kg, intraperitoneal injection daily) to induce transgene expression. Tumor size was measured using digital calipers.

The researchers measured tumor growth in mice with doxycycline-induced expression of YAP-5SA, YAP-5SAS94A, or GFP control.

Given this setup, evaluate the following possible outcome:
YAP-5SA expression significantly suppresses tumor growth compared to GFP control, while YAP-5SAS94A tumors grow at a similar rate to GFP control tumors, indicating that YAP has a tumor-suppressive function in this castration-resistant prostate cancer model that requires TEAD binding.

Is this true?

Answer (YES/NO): NO